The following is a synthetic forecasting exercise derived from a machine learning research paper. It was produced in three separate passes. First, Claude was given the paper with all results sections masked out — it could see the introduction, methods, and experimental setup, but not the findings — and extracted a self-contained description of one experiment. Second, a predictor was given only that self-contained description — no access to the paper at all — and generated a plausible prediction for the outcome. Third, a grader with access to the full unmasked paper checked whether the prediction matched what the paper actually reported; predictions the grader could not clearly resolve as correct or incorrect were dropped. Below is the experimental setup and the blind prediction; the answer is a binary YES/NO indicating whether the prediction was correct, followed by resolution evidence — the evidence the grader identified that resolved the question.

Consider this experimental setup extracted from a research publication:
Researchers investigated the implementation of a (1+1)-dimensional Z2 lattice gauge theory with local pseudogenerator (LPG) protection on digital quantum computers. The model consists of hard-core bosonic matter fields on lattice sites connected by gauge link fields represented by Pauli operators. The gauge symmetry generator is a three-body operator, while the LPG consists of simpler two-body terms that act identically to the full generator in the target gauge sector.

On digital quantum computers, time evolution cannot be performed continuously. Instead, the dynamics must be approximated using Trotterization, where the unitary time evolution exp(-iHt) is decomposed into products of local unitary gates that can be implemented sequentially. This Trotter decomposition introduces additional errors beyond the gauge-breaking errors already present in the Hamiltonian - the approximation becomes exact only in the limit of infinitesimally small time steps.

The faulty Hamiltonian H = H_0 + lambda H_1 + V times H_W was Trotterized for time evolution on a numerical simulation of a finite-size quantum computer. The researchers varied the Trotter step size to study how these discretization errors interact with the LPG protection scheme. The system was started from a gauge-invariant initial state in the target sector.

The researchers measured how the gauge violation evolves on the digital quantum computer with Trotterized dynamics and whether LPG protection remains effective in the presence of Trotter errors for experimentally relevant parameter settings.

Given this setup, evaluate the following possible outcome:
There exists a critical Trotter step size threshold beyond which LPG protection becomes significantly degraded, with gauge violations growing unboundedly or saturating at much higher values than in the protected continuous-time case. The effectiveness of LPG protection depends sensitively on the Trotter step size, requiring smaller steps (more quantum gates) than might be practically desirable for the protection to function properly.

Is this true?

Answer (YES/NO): NO